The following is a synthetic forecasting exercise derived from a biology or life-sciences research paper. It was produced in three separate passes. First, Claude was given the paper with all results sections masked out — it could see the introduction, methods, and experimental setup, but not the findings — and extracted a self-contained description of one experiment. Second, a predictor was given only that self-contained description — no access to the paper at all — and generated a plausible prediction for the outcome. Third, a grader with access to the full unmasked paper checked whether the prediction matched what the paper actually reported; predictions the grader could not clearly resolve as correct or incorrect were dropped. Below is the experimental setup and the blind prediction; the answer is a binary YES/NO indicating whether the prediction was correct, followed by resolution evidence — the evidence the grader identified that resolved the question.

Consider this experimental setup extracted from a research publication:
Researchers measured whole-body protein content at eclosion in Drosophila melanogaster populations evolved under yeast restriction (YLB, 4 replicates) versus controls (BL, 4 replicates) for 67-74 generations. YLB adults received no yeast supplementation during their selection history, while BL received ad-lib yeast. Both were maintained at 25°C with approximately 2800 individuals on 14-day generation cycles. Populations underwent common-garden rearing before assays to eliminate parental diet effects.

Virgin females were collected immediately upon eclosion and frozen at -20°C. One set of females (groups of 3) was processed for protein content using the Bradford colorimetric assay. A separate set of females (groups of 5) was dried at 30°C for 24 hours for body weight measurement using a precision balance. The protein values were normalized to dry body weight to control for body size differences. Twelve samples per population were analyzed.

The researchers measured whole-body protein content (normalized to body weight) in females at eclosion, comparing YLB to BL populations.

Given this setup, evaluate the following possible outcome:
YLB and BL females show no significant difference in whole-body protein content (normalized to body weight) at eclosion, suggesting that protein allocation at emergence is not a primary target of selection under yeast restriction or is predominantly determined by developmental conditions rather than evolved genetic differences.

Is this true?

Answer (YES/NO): NO